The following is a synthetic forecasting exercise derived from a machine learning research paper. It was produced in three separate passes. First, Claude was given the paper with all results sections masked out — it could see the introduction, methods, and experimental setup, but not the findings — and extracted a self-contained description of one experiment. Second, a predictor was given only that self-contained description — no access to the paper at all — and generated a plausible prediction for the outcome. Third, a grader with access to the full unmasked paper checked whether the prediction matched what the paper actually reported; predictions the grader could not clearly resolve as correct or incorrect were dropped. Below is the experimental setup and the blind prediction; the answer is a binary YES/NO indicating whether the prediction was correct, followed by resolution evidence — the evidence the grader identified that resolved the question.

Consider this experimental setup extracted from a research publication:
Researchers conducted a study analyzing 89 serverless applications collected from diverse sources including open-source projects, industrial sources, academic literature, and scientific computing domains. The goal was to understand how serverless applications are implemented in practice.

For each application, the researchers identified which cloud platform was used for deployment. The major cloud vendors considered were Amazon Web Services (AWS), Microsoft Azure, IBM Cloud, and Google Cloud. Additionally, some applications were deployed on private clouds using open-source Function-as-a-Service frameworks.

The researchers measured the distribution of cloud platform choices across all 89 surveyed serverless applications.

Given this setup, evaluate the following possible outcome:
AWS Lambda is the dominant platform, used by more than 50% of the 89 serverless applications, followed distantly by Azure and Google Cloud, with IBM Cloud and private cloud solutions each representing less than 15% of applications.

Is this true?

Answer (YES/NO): YES